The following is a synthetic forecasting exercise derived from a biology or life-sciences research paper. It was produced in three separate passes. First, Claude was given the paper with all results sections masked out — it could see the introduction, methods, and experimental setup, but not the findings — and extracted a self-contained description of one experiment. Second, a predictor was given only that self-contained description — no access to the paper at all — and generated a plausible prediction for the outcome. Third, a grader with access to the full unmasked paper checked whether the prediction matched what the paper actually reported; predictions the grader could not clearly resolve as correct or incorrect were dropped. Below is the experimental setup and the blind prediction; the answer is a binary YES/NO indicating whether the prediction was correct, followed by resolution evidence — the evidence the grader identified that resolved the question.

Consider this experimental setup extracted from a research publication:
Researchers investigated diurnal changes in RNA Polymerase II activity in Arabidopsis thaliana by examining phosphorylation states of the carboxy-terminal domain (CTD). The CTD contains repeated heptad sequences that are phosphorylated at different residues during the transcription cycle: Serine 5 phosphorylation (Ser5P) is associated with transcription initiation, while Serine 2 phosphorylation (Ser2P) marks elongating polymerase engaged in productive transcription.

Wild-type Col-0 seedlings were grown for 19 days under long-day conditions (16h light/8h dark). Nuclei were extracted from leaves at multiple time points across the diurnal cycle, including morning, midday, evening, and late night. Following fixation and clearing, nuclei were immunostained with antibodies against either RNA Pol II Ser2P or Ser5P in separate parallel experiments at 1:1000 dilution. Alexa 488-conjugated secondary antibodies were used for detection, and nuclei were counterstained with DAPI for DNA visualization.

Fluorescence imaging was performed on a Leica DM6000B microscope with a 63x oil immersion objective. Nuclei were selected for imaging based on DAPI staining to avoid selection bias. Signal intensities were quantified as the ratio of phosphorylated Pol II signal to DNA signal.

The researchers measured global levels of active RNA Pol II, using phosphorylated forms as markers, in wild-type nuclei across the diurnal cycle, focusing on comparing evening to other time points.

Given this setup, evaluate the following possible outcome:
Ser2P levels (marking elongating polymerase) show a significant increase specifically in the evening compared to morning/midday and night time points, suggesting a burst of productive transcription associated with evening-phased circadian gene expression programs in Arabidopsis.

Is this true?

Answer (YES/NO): NO